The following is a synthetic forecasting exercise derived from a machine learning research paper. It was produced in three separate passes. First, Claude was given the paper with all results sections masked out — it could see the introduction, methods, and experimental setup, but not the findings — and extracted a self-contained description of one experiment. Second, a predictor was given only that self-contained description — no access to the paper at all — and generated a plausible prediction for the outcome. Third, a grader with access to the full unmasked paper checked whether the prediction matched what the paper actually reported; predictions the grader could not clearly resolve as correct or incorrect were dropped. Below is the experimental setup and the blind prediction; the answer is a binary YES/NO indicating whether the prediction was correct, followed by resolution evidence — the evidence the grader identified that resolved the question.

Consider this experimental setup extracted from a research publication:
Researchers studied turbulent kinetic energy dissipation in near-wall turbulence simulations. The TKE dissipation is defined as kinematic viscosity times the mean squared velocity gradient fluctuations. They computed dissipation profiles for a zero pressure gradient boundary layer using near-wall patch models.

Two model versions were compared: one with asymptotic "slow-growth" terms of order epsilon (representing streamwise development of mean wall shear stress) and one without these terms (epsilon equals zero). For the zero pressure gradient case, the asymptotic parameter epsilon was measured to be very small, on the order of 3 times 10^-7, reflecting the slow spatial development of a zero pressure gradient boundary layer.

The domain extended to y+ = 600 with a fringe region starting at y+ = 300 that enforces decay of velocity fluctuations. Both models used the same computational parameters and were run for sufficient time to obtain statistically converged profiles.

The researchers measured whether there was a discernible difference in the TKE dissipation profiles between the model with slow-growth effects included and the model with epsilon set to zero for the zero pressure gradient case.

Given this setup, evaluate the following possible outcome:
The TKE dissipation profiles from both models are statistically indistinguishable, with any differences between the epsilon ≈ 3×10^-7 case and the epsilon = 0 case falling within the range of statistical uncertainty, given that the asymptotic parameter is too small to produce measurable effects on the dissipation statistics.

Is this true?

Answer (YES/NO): YES